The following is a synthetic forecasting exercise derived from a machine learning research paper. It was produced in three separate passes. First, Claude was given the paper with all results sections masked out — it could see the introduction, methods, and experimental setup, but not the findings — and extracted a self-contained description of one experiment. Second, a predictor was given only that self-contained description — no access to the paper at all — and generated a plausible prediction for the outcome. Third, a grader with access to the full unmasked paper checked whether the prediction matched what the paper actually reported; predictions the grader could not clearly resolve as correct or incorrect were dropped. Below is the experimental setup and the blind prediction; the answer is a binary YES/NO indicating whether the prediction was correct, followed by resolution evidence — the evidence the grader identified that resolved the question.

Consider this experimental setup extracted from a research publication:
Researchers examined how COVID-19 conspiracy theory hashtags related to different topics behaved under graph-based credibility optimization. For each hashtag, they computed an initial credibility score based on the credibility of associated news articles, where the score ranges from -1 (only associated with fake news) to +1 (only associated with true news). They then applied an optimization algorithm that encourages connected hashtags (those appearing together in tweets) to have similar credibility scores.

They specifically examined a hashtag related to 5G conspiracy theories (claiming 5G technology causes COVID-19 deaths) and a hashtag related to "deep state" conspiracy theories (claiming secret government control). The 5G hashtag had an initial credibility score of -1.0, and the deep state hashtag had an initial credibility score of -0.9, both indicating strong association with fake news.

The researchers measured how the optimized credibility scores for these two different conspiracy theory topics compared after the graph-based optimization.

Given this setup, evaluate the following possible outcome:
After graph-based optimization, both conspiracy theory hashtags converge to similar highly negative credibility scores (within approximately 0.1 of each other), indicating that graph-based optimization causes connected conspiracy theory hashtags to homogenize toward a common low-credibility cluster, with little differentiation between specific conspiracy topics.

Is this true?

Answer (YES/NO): NO